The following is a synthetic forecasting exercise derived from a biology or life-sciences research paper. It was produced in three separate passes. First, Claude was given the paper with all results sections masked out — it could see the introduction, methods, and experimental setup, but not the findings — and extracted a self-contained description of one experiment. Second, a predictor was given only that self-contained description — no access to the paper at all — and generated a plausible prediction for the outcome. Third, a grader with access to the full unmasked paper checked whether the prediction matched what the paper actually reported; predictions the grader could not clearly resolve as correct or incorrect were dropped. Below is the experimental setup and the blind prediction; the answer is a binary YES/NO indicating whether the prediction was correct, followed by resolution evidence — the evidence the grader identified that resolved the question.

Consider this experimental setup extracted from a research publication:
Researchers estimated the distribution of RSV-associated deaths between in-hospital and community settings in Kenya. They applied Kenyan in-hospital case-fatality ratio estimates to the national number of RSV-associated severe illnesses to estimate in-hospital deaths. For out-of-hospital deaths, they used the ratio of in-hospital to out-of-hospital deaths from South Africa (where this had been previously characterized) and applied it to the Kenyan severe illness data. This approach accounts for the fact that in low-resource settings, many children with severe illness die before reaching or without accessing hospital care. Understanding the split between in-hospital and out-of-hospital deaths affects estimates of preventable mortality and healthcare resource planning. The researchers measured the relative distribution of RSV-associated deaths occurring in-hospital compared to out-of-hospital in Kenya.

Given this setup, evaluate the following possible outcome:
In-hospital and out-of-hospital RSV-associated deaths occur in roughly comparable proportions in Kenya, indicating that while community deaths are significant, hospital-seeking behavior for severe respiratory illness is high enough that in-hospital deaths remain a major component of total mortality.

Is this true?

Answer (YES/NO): YES